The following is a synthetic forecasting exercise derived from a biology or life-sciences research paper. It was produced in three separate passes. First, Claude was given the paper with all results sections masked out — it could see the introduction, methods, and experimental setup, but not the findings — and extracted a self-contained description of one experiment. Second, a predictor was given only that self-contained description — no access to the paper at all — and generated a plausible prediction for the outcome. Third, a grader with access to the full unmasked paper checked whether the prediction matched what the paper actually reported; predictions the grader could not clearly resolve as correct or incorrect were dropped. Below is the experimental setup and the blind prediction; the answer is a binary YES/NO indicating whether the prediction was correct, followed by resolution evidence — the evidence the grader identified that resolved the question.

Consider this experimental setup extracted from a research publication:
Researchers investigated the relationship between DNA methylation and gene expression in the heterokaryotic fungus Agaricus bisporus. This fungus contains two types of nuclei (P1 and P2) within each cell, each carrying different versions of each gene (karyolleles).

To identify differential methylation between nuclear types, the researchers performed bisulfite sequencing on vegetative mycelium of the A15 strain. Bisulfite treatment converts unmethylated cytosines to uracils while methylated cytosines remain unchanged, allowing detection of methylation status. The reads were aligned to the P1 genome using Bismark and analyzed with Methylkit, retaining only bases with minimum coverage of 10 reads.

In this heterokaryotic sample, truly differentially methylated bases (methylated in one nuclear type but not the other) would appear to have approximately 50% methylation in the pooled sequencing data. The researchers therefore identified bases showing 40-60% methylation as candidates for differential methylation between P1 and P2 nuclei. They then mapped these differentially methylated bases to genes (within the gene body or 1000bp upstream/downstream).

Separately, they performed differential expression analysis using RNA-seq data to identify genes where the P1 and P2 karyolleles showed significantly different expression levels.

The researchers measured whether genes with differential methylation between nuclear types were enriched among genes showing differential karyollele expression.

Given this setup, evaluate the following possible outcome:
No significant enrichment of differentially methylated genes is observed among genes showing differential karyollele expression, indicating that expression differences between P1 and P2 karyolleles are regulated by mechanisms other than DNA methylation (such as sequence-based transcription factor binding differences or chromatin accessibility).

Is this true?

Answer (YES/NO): NO